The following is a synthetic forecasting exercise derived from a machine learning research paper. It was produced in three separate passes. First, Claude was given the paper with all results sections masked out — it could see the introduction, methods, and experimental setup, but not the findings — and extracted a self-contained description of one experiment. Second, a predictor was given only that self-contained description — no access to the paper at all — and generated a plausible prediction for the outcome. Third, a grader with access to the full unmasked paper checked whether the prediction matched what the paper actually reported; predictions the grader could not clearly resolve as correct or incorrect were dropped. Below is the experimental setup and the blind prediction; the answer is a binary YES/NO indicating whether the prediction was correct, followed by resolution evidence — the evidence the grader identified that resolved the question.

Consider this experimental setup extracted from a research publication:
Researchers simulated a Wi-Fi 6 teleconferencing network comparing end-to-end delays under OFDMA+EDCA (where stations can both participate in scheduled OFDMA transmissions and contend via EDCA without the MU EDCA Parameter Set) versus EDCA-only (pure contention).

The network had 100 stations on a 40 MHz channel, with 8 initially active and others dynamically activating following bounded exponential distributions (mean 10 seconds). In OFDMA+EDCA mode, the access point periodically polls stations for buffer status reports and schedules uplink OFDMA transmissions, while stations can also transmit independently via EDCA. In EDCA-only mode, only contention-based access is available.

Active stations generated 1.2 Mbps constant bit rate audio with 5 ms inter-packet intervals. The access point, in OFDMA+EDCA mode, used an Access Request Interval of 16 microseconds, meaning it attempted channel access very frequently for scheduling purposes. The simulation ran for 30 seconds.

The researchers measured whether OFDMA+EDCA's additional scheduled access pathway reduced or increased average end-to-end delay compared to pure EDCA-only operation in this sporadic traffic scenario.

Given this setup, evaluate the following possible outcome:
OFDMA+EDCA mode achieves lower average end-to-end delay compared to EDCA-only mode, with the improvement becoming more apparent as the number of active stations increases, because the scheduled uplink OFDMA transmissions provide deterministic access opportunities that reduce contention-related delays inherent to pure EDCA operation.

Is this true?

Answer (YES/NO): NO